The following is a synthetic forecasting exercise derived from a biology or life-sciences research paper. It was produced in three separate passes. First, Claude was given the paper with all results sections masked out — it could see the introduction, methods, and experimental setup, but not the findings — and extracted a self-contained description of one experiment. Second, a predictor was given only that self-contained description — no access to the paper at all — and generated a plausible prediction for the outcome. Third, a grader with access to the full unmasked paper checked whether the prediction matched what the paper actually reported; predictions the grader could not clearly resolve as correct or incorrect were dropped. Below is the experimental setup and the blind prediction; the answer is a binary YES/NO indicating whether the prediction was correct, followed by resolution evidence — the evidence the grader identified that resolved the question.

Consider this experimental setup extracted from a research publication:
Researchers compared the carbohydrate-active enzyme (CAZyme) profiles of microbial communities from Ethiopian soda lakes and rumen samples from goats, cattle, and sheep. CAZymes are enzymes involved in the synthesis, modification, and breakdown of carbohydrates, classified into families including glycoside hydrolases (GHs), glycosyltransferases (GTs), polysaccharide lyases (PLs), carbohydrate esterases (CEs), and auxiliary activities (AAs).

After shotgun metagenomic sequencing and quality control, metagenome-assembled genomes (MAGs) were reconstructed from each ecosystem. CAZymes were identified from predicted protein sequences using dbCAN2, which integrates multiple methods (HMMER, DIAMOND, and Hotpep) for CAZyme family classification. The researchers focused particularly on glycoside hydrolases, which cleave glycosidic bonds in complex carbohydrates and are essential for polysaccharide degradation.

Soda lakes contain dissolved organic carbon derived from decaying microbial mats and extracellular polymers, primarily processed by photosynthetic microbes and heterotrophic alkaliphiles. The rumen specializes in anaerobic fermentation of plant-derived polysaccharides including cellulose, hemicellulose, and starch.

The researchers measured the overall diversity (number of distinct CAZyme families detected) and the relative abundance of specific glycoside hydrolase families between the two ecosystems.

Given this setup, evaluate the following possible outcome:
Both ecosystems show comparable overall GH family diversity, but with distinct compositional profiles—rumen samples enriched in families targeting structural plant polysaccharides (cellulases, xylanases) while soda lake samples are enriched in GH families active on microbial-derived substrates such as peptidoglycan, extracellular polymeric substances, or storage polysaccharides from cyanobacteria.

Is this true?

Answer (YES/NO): NO